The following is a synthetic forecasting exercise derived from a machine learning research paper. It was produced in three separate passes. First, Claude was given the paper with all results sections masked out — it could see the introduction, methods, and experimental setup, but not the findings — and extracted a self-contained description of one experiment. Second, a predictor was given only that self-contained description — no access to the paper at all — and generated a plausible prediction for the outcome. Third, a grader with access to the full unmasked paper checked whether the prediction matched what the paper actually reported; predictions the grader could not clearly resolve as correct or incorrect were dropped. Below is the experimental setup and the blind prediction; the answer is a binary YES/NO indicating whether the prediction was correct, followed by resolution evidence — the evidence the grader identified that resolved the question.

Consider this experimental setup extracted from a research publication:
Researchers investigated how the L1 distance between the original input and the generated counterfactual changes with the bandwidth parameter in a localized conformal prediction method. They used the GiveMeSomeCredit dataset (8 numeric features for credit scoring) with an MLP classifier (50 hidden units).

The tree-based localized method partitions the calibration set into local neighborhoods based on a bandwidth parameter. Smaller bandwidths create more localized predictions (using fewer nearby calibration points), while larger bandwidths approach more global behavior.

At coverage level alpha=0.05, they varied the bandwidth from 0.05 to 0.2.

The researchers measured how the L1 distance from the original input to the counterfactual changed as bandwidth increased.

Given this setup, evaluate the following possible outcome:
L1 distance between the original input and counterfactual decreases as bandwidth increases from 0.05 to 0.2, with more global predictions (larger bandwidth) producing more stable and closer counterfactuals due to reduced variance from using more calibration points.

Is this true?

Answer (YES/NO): YES